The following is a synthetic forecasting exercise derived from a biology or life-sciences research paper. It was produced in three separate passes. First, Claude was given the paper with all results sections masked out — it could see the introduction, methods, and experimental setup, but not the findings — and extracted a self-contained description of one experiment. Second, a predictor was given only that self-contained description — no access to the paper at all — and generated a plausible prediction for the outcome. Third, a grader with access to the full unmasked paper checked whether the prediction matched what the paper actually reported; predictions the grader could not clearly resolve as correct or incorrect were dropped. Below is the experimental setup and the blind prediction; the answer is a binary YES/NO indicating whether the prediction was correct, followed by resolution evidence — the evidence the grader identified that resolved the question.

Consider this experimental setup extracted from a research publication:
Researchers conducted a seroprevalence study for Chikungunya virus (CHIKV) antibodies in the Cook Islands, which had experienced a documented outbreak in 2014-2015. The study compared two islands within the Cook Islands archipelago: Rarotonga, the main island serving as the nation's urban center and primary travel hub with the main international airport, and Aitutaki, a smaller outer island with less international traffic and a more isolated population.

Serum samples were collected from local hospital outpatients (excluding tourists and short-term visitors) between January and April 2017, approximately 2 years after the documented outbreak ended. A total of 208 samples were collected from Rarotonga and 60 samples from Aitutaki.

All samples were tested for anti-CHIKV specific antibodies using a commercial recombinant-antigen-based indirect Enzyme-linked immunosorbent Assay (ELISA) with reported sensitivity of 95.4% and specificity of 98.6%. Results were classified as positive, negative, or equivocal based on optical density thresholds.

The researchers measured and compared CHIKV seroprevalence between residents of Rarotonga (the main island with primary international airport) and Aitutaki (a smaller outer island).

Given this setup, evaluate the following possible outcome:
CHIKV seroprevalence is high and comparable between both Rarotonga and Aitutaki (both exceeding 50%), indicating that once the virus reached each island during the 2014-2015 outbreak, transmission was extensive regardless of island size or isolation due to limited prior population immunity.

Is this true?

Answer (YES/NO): NO